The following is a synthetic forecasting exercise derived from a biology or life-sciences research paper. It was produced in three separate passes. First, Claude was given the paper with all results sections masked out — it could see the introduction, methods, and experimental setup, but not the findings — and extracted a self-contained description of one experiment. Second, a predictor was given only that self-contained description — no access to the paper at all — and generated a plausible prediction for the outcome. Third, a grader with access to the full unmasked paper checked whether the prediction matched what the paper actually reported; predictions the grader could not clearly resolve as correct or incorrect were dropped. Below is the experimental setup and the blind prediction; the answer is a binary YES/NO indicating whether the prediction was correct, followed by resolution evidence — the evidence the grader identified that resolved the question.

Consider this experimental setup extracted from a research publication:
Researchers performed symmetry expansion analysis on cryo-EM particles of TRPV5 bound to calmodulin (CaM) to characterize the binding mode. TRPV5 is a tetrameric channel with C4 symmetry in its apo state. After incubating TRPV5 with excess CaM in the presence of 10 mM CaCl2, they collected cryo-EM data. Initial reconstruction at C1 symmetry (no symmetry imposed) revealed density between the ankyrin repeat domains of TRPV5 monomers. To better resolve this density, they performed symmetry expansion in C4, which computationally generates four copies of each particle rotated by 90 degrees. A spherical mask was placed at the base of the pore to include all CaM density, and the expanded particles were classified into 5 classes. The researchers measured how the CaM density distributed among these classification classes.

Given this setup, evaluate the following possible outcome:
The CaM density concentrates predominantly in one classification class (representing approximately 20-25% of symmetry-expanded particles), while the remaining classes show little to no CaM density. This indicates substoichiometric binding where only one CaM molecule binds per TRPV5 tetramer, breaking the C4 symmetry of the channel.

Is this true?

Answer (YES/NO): NO